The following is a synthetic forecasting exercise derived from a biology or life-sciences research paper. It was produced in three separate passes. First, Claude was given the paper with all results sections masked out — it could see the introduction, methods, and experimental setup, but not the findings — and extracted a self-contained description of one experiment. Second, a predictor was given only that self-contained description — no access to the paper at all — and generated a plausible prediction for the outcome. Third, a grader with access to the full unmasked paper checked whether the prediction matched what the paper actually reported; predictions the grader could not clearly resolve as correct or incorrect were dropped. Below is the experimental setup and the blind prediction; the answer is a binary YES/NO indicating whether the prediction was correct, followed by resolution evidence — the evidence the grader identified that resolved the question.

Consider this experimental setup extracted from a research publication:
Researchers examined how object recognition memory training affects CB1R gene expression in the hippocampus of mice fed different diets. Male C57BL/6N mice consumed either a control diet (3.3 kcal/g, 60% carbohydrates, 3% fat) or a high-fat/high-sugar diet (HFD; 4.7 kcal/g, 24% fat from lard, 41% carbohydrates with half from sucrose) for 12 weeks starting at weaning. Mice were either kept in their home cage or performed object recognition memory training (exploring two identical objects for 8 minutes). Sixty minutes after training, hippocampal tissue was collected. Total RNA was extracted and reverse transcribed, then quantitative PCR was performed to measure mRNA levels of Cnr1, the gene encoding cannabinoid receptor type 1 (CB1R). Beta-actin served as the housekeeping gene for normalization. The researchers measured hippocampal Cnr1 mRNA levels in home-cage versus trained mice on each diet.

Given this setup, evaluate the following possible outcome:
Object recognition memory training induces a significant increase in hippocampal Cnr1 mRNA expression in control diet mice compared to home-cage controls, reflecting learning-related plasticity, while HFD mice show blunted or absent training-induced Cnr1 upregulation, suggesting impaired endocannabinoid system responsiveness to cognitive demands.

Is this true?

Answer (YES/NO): NO